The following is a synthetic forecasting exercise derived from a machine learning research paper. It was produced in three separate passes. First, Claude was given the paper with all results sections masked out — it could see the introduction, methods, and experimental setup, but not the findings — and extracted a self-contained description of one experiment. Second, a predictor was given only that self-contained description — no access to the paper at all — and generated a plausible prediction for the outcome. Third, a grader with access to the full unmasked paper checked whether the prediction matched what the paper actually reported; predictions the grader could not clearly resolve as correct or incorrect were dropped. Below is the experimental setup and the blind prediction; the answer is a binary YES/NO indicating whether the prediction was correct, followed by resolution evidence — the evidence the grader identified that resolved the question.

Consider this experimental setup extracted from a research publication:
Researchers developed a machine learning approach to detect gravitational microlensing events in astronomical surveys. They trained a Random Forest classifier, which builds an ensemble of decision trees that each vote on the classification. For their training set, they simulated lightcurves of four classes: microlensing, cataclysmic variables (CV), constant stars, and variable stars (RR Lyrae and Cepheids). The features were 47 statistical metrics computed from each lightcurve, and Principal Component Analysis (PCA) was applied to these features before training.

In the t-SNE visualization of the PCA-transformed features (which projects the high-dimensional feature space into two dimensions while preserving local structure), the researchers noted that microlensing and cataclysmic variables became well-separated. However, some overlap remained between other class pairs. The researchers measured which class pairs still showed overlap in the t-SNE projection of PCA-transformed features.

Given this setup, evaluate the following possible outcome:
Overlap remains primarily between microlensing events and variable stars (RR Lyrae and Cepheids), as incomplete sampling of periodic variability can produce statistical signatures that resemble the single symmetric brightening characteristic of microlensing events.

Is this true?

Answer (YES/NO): NO